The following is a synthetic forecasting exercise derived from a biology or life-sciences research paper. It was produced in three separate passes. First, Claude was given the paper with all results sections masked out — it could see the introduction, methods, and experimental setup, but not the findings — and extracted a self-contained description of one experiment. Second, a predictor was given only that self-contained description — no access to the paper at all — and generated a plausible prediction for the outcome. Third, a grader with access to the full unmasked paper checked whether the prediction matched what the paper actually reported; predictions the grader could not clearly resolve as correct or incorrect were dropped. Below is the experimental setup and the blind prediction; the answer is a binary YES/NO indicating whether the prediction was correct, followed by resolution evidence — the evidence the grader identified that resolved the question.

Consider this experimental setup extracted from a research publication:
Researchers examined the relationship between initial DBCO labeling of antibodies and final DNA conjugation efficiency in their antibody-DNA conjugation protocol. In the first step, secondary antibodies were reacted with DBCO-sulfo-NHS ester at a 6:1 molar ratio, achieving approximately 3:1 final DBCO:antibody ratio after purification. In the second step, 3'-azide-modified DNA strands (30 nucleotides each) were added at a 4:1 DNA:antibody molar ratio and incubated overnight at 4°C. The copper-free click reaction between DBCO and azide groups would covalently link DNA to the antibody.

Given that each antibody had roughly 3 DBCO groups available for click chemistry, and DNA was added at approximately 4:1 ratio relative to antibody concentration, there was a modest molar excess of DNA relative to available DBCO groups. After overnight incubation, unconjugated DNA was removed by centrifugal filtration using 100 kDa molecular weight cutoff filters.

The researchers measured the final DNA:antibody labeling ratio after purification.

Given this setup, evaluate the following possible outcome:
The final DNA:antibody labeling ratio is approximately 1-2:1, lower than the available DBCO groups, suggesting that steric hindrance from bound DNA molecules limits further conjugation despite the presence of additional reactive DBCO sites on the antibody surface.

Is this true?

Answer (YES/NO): YES